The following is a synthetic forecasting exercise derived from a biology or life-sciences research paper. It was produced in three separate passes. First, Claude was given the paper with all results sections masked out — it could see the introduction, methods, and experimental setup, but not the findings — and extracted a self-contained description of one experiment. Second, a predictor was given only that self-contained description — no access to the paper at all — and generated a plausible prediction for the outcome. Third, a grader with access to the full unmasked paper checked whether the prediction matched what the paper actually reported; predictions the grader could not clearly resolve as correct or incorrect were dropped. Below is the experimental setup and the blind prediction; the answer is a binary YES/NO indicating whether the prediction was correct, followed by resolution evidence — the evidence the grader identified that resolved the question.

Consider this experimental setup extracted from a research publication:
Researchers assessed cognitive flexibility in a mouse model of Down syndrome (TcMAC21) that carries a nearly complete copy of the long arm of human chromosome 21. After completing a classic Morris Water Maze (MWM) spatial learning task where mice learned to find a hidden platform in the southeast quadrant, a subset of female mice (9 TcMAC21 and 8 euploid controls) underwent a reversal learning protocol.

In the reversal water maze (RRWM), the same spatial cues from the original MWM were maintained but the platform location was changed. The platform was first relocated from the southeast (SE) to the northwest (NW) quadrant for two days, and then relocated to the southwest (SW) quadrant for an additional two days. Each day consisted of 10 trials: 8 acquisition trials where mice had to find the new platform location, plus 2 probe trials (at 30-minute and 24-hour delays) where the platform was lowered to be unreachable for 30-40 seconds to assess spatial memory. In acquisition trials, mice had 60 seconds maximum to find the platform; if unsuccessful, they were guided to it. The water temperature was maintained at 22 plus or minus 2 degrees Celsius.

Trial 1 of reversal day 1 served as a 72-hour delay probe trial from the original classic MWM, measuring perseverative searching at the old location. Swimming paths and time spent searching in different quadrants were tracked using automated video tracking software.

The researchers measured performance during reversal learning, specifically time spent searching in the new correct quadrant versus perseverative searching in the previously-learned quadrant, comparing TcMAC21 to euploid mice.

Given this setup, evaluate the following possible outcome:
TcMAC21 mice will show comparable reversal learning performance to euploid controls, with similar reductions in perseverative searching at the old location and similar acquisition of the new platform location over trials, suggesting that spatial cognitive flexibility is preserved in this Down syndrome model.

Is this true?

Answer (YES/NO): NO